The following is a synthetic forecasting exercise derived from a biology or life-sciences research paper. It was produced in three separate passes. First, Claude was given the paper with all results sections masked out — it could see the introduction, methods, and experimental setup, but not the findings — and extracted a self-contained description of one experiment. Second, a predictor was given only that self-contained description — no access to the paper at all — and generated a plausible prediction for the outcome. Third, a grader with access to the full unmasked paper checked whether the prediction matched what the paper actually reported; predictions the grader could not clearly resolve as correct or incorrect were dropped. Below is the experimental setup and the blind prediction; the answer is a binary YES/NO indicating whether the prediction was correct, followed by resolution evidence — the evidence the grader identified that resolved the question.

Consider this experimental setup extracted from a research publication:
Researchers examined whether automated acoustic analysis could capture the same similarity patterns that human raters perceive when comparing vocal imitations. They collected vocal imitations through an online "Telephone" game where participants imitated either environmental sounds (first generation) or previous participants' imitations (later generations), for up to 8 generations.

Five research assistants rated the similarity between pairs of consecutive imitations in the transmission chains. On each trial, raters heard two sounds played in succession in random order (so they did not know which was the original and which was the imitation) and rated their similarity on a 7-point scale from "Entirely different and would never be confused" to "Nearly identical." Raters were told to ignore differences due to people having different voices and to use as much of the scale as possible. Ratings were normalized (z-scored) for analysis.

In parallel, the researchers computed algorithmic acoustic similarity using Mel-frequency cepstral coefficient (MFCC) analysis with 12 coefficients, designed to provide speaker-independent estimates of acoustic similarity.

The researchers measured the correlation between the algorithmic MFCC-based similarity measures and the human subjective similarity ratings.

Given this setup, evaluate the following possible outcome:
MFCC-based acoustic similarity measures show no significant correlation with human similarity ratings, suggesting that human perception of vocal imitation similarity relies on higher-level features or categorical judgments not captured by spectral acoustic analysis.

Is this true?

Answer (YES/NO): NO